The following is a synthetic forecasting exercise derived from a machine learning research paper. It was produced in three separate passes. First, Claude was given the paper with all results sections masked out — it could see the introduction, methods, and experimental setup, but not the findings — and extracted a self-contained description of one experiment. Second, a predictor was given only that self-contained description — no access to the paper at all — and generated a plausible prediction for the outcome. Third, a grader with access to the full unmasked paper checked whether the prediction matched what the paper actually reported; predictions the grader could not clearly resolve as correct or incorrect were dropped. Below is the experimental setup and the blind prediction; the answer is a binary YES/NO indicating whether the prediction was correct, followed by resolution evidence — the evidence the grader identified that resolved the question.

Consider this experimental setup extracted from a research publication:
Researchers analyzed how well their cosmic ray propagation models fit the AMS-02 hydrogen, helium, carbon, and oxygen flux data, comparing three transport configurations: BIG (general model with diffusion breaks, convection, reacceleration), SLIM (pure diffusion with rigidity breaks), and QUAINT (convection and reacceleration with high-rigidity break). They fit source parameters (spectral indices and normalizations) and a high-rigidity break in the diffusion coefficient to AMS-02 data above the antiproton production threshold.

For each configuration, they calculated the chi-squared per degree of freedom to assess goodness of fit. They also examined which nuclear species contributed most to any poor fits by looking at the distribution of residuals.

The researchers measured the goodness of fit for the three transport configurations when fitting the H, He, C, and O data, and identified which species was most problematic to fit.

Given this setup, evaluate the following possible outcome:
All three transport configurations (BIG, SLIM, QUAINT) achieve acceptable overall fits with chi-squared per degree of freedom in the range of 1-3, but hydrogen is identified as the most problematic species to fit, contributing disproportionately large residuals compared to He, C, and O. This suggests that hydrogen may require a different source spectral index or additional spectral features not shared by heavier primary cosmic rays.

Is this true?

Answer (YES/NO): NO